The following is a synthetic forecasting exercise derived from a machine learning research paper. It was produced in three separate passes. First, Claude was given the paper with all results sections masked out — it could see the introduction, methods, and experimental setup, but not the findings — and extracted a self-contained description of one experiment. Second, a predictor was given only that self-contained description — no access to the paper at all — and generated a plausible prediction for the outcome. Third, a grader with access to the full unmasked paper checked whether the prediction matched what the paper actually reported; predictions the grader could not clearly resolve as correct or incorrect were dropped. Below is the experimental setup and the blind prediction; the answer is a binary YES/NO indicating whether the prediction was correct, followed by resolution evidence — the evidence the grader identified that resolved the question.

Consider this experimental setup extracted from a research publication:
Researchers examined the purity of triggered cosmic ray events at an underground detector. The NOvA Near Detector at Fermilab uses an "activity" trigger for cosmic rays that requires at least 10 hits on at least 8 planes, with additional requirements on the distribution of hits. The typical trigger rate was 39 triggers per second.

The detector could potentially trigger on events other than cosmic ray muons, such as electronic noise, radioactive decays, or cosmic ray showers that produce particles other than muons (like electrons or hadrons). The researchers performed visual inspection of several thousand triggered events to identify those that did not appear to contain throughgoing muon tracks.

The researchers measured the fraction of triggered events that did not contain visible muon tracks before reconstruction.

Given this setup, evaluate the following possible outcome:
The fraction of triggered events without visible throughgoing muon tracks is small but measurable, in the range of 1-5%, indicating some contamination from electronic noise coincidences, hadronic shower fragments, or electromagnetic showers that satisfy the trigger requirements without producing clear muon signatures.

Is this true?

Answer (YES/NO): NO